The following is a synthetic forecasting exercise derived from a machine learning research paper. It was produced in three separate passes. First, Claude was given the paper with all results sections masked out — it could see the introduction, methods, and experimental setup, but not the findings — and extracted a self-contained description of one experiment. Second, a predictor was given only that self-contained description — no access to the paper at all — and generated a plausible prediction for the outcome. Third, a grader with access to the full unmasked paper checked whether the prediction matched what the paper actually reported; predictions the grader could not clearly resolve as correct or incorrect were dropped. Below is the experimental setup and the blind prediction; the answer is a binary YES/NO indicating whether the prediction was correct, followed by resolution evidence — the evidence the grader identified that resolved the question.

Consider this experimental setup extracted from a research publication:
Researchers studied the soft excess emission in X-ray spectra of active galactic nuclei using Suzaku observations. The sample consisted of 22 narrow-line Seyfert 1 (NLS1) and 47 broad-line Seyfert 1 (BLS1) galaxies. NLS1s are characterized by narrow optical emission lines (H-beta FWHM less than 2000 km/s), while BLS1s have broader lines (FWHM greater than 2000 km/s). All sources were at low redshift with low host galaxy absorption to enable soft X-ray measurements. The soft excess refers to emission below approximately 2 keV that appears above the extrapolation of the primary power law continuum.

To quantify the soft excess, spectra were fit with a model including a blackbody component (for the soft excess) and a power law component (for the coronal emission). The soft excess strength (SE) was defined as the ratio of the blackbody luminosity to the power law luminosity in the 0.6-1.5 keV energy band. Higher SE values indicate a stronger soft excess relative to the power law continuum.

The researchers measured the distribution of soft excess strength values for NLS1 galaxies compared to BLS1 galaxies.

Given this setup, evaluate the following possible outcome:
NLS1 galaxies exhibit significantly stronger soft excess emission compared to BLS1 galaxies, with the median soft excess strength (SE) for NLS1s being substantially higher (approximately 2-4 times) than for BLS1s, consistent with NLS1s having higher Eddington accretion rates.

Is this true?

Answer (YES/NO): YES